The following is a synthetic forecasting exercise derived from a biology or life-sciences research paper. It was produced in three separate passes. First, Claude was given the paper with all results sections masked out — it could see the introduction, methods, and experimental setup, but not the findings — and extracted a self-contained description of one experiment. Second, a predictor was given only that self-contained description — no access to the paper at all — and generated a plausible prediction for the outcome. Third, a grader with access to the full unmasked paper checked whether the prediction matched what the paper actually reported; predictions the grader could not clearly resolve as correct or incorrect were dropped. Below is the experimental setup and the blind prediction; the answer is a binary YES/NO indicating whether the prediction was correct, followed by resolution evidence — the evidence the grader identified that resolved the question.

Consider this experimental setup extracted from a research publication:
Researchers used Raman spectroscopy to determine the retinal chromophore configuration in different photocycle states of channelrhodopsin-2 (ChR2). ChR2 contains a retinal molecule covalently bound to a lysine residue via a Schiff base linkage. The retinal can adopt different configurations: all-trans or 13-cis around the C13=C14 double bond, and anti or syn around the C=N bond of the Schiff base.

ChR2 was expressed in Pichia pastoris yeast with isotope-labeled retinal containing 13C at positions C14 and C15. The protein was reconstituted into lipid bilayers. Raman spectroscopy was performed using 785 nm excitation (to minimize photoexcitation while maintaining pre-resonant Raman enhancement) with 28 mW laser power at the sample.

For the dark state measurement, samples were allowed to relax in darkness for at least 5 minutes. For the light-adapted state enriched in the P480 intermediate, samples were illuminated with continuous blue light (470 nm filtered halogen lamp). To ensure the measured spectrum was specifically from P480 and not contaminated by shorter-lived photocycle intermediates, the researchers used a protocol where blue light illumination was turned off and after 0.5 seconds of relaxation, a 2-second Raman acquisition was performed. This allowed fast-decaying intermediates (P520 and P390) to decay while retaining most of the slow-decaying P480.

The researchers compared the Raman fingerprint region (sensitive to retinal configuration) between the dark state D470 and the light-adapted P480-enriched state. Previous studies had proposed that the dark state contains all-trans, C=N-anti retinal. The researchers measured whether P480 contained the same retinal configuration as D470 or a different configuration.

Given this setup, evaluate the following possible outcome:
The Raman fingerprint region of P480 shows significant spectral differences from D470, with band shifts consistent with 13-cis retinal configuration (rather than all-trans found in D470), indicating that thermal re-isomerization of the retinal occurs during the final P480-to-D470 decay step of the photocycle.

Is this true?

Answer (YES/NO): YES